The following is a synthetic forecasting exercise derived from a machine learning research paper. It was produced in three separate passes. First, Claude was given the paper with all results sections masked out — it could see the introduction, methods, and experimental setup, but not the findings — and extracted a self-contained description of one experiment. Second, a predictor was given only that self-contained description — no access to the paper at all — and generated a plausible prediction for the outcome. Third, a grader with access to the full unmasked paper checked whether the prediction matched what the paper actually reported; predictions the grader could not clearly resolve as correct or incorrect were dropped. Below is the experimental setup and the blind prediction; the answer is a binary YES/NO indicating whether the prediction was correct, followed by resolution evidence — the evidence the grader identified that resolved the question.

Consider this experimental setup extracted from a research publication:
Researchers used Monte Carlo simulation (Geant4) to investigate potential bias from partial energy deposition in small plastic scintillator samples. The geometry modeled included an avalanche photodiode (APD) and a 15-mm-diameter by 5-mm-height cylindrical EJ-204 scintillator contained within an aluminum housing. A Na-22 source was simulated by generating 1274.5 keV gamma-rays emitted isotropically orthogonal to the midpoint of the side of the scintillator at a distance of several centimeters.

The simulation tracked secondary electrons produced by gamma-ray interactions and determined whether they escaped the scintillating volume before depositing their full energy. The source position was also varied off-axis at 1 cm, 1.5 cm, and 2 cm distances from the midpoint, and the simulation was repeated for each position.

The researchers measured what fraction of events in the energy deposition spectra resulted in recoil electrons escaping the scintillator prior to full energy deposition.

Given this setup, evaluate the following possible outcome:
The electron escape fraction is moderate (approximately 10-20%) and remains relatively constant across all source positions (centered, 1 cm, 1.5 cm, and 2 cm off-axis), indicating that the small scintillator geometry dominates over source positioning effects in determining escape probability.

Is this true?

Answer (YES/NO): NO